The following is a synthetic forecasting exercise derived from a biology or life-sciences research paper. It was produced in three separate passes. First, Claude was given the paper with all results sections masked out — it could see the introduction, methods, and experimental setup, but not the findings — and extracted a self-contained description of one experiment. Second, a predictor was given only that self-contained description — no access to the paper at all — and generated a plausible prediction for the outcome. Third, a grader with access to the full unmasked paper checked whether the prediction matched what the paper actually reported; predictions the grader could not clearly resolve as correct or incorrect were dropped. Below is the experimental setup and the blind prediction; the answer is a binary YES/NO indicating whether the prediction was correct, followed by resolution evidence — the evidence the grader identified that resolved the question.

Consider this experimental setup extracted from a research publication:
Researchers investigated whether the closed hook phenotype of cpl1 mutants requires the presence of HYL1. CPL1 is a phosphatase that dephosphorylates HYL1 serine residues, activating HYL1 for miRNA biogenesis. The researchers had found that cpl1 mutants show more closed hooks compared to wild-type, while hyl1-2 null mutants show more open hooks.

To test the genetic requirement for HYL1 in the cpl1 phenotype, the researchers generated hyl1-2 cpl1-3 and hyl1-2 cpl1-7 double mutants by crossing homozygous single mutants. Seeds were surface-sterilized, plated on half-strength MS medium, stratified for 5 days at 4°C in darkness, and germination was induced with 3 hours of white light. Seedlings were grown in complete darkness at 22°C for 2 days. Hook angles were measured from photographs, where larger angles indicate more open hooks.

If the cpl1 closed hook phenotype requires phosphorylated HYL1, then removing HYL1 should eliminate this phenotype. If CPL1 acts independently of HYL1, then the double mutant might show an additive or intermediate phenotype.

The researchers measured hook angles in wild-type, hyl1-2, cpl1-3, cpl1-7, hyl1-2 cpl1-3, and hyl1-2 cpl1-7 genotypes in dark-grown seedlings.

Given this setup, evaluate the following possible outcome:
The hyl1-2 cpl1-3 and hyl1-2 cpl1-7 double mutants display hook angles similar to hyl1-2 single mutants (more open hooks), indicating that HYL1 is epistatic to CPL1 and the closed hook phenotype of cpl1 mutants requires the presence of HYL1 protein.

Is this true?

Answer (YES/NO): YES